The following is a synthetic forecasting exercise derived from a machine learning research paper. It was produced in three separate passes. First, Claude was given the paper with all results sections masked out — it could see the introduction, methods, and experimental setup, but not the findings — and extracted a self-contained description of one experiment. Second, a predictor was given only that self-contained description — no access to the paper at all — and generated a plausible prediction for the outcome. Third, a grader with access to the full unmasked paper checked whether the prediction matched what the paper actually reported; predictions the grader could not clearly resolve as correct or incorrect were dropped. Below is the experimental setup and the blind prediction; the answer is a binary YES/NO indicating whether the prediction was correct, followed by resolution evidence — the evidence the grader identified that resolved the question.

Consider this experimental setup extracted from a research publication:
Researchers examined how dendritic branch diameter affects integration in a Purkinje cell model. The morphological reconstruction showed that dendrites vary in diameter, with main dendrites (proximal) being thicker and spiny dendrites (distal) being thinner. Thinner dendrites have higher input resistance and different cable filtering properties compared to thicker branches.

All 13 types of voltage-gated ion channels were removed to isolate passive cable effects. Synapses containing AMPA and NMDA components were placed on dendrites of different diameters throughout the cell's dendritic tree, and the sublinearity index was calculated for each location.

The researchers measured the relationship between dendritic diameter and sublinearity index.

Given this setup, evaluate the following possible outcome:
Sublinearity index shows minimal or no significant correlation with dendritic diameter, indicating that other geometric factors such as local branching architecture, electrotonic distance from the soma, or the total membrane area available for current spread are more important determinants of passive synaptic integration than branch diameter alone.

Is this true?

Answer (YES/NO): NO